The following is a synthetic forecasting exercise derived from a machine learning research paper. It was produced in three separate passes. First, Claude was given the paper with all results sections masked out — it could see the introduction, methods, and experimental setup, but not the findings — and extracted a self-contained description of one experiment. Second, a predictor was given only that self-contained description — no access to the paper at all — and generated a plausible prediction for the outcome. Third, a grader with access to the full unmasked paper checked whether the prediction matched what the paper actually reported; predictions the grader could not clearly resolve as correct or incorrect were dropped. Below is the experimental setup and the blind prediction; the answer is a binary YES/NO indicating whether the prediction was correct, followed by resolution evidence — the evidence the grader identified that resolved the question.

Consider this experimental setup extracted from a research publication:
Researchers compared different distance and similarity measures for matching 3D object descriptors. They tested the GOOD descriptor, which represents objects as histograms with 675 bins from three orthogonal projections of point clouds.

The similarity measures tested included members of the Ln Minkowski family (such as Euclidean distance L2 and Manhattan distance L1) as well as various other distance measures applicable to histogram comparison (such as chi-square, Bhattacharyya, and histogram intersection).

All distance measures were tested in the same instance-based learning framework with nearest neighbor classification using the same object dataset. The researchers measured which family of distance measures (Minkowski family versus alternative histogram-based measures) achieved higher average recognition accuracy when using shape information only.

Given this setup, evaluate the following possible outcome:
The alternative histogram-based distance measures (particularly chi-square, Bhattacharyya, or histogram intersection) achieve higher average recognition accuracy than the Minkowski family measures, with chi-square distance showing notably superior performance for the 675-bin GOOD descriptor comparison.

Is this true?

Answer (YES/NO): NO